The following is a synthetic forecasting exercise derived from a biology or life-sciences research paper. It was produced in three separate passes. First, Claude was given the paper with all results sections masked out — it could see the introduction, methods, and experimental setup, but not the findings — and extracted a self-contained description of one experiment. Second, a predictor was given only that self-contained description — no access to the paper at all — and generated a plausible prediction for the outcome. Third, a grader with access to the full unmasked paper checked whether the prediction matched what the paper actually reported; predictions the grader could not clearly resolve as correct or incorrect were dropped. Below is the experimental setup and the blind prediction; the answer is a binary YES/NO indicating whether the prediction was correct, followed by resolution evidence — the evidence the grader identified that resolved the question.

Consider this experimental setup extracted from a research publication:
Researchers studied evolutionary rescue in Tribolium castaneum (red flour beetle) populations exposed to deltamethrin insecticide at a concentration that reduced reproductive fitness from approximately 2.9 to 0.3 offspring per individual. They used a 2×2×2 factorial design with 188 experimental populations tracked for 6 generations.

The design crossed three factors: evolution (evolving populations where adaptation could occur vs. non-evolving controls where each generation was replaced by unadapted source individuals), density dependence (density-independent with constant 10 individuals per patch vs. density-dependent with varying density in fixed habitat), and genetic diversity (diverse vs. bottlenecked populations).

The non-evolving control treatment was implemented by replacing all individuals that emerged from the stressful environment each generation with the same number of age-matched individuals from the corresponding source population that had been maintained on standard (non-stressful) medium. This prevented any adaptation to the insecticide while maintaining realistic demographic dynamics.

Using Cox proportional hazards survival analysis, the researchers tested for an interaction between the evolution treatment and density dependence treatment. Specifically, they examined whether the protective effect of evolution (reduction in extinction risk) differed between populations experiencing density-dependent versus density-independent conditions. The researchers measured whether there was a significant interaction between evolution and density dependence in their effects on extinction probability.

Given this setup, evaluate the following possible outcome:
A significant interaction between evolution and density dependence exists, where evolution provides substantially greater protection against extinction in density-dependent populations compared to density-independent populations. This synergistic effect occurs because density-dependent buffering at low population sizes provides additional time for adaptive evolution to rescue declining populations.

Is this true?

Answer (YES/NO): NO